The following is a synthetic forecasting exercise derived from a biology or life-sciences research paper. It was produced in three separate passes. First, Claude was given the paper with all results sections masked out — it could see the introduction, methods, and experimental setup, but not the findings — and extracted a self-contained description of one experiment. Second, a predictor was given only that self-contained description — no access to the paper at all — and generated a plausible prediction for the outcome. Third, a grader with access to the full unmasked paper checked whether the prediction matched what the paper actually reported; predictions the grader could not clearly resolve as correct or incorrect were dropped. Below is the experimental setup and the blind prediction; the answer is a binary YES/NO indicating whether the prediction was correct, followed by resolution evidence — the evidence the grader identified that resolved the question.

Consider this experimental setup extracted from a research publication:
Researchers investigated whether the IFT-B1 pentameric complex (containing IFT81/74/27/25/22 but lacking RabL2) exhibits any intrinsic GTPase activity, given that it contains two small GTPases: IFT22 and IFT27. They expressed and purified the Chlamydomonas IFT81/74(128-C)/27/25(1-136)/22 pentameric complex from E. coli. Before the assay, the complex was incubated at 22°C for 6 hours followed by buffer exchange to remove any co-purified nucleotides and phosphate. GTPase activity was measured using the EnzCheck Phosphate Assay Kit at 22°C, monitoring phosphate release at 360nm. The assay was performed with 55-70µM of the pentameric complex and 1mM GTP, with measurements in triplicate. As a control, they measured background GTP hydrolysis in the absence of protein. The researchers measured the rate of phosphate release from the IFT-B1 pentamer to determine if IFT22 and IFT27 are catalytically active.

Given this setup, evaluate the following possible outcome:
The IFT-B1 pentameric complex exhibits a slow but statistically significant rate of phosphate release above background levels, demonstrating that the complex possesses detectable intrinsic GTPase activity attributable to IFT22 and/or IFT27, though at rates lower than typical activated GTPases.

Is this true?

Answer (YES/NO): NO